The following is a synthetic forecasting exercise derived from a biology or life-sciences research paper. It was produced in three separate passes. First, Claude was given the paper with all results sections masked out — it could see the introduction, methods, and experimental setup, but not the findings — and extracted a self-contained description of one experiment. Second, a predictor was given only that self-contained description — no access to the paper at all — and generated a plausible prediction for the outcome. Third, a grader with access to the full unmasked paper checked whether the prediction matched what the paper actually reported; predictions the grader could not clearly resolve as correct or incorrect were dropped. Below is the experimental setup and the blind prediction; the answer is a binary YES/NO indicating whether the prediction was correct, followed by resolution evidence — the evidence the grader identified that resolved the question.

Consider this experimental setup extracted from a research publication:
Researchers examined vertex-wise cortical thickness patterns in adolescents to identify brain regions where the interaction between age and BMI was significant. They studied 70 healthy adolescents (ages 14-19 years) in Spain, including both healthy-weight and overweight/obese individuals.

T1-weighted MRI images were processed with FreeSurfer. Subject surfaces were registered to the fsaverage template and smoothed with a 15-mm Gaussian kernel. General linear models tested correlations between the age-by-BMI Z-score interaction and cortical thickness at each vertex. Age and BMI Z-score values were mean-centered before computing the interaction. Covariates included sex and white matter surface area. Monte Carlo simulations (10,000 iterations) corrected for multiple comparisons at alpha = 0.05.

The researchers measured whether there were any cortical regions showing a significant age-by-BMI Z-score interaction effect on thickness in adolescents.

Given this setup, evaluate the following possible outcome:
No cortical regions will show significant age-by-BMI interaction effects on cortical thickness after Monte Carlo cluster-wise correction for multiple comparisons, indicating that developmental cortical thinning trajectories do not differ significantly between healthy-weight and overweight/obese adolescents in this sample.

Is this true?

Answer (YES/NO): NO